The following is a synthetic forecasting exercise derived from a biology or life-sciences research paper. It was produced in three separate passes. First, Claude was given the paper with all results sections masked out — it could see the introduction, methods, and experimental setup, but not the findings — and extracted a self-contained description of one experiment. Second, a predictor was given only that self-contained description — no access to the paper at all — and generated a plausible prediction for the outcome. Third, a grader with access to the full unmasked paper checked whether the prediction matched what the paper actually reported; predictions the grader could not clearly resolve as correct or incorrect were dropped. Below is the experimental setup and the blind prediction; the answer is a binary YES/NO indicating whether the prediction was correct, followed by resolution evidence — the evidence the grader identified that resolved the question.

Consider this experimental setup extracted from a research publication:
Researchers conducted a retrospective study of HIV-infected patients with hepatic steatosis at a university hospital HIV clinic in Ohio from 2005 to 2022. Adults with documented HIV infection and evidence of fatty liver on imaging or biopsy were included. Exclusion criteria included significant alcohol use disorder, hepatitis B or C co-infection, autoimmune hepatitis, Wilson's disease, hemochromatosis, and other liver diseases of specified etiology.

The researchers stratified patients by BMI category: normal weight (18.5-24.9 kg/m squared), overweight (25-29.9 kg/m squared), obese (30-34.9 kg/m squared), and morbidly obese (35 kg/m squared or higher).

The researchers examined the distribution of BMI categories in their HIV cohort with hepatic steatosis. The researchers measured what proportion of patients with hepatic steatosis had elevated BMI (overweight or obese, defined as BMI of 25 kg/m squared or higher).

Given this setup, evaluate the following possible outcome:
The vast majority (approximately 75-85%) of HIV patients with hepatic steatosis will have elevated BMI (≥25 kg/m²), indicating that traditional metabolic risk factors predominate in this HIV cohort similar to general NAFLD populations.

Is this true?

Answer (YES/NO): YES